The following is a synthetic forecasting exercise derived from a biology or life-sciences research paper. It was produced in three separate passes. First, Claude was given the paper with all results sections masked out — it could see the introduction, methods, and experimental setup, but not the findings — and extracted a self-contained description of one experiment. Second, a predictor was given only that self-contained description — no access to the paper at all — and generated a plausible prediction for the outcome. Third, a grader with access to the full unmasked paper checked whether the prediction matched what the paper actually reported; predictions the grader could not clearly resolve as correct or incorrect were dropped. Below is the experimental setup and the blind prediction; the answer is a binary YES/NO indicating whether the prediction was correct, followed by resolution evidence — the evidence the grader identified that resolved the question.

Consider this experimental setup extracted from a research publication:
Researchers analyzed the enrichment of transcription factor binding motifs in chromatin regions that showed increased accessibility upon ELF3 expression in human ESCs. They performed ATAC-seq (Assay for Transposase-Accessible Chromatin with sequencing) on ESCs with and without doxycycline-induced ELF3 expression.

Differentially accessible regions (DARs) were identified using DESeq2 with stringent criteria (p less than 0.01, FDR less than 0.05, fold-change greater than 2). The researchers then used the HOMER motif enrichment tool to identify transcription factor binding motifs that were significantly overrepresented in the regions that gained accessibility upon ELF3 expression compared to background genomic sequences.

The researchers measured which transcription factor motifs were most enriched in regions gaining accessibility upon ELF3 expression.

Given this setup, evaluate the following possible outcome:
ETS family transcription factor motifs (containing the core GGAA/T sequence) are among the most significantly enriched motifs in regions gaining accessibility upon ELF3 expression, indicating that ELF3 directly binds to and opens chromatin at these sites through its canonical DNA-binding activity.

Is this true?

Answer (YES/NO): YES